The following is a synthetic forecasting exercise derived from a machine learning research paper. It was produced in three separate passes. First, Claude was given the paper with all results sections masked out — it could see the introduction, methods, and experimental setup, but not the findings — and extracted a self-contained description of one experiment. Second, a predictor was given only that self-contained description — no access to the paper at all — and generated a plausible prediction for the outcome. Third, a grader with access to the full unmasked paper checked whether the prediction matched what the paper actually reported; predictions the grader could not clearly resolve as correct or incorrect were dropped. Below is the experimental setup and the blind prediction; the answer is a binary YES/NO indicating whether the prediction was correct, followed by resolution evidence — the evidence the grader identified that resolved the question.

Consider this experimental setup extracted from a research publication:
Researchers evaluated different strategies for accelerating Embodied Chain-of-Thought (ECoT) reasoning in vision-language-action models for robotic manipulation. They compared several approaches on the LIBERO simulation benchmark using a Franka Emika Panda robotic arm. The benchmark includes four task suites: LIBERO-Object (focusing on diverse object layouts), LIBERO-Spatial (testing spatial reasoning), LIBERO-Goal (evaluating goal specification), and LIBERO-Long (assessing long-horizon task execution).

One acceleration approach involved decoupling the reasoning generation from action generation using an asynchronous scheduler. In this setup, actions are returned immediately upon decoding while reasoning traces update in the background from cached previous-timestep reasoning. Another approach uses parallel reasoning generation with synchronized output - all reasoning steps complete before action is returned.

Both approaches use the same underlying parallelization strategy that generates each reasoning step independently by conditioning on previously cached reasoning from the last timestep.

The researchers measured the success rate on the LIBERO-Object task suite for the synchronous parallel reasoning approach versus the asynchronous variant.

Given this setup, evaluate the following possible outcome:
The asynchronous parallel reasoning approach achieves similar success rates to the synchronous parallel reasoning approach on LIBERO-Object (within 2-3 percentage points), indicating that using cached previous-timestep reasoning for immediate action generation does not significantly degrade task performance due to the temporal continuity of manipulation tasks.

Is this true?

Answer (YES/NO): NO